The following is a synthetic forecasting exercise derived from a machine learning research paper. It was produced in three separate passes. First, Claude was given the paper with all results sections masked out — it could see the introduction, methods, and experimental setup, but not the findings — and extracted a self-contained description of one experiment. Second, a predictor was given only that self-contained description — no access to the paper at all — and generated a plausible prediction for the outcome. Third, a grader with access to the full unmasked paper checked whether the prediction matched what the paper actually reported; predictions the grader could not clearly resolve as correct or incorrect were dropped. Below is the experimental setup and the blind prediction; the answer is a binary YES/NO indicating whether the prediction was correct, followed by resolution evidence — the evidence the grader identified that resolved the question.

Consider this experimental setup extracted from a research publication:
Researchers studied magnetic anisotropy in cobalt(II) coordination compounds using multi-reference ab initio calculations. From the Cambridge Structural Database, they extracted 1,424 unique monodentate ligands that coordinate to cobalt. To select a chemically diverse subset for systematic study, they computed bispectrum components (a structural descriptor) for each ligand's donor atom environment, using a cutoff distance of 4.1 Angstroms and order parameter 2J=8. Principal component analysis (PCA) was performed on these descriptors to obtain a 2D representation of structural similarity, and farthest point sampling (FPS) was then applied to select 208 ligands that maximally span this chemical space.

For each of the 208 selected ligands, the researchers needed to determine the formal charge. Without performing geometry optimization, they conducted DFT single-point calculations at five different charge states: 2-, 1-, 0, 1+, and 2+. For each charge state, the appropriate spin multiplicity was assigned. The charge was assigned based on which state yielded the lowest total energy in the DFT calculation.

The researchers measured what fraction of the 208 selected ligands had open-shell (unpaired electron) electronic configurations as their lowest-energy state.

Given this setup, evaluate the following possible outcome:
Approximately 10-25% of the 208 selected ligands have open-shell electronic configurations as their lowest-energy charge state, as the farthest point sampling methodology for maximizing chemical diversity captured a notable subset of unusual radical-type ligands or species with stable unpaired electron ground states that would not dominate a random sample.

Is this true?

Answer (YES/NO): NO